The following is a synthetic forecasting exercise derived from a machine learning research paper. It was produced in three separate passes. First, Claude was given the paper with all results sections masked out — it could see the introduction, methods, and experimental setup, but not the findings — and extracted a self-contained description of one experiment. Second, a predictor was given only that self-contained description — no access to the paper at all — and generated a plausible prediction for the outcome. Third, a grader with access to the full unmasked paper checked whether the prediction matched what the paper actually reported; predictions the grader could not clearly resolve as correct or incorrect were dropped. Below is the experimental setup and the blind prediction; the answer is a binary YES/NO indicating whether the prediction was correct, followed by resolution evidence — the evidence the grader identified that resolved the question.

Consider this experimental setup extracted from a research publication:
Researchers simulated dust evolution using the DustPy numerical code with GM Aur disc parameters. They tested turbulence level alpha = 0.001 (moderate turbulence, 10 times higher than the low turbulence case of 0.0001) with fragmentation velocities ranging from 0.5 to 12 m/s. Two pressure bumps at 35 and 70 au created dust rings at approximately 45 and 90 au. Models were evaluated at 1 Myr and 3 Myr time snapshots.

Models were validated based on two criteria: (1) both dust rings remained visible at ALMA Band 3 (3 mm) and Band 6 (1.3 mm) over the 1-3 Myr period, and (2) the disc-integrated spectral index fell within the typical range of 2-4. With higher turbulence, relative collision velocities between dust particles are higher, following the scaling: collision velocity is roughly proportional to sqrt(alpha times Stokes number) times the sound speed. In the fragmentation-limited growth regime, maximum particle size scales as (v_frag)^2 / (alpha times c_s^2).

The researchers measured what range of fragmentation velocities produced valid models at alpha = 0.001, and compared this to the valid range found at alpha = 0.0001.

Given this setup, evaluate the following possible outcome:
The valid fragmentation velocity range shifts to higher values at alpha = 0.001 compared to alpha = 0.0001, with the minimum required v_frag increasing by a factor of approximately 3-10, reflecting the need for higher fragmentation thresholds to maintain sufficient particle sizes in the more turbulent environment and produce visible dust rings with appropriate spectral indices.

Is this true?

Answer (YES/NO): YES